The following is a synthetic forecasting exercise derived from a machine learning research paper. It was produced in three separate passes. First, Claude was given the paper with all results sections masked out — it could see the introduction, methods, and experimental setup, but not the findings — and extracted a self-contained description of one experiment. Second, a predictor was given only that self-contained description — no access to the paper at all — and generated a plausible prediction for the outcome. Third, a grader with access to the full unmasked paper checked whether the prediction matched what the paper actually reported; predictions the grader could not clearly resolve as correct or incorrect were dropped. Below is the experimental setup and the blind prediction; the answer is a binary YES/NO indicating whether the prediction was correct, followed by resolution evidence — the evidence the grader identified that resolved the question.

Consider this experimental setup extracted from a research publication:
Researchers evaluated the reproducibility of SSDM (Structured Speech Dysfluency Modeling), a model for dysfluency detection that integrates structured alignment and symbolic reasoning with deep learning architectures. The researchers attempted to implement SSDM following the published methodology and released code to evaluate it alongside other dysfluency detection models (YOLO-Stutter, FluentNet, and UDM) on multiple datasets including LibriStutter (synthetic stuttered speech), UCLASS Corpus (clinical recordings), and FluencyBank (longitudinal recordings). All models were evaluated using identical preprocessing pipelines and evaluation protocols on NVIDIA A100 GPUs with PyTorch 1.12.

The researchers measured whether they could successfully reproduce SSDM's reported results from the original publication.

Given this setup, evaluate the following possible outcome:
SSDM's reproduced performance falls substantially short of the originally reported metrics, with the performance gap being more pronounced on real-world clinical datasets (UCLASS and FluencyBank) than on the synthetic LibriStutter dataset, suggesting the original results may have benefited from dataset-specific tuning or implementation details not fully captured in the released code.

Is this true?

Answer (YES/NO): NO